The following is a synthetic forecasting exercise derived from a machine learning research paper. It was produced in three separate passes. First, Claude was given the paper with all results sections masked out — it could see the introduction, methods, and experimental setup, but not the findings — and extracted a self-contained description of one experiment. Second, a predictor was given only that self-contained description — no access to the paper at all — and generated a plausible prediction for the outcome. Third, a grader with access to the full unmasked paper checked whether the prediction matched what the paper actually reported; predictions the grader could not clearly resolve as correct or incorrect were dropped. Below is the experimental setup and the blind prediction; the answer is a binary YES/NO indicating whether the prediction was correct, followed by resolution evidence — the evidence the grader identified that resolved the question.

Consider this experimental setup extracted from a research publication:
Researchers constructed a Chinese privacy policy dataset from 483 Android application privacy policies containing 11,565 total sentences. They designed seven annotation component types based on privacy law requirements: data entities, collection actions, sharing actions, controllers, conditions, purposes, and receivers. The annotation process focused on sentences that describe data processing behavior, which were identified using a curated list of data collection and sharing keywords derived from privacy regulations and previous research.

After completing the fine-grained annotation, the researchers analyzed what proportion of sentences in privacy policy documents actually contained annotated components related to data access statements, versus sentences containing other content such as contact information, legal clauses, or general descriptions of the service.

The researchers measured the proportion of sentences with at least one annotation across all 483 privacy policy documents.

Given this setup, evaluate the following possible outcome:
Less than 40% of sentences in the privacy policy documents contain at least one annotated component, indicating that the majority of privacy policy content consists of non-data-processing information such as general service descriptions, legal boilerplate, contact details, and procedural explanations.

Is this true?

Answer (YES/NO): YES